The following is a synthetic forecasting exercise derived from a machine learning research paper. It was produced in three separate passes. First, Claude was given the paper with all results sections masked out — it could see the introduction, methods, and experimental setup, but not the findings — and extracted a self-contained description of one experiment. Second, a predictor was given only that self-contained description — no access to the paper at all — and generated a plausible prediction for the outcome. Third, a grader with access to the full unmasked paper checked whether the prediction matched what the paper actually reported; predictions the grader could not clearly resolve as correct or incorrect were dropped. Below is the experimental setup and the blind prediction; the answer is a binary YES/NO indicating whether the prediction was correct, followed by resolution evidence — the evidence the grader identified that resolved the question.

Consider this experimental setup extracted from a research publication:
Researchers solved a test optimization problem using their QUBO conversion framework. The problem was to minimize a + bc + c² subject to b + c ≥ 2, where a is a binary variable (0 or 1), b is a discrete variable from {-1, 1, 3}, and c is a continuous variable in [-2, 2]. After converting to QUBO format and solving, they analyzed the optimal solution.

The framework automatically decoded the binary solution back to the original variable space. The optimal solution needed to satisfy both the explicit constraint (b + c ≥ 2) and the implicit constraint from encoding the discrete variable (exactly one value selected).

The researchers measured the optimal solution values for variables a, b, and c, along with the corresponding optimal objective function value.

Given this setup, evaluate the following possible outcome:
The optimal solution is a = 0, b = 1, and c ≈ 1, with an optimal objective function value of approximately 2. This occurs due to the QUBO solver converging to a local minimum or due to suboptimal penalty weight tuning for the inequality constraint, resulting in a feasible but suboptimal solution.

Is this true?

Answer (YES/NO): NO